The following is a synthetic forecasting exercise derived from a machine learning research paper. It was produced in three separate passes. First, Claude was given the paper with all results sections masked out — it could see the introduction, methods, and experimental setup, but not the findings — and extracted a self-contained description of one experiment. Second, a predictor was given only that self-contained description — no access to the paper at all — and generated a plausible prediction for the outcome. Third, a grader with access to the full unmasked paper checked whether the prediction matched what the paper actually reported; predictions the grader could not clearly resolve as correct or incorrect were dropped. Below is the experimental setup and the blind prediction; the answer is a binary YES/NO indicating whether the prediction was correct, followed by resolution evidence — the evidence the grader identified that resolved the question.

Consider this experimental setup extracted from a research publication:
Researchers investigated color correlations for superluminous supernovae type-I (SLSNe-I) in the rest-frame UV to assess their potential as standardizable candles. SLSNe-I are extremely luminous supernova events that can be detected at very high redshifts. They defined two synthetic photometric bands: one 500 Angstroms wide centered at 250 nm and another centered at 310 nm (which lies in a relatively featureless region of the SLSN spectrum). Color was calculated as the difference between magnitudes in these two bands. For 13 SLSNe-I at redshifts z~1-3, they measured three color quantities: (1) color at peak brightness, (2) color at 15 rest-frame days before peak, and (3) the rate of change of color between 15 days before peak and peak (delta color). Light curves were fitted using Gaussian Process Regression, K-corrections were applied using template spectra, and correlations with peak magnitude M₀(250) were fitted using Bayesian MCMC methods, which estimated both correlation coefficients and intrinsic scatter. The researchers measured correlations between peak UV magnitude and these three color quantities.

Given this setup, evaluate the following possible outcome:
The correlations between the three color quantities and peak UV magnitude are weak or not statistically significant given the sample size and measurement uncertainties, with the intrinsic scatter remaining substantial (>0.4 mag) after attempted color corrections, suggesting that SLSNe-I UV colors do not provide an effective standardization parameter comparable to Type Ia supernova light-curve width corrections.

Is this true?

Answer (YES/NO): NO